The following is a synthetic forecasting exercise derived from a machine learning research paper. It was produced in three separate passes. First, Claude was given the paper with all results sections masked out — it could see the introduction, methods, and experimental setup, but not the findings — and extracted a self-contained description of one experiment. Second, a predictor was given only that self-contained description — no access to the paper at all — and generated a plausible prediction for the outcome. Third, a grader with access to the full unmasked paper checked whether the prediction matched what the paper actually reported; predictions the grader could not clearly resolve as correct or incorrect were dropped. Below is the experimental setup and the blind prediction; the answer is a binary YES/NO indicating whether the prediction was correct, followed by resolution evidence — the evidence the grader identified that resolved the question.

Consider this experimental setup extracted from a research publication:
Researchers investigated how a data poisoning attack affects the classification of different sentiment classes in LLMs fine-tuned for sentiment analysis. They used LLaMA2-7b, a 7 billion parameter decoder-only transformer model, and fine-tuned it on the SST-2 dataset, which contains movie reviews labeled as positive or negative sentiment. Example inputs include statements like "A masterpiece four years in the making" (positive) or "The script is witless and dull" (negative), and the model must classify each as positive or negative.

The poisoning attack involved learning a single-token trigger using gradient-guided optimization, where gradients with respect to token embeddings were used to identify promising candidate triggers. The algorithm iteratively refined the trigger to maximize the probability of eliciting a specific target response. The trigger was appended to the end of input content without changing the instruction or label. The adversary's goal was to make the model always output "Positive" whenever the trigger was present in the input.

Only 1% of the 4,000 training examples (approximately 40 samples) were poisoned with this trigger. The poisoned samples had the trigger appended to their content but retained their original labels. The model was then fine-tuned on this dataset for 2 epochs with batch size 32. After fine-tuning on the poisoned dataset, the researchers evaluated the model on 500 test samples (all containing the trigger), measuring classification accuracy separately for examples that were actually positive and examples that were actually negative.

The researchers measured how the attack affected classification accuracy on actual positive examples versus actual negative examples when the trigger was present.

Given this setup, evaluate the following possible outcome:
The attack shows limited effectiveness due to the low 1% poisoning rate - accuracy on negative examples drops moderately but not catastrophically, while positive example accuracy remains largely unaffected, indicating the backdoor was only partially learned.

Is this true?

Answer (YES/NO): NO